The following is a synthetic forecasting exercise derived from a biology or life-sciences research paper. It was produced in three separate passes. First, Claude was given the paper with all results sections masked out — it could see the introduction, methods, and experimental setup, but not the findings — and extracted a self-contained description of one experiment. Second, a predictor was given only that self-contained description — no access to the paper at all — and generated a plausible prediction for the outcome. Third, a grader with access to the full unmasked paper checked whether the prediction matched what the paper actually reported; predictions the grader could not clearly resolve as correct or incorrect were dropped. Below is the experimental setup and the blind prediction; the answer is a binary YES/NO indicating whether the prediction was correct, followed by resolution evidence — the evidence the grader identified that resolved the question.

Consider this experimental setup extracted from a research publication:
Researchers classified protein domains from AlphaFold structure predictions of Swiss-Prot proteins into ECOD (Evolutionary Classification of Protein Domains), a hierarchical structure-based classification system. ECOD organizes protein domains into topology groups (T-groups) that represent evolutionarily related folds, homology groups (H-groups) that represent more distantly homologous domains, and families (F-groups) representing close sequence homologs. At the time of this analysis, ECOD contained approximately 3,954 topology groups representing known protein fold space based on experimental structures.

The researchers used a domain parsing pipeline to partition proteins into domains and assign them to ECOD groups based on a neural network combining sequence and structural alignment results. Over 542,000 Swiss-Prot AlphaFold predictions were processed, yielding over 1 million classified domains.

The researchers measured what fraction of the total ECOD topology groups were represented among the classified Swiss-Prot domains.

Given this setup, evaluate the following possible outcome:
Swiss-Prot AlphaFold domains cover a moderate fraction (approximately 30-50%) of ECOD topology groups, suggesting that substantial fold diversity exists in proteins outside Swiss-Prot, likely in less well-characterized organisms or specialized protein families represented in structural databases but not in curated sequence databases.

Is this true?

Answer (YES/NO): NO